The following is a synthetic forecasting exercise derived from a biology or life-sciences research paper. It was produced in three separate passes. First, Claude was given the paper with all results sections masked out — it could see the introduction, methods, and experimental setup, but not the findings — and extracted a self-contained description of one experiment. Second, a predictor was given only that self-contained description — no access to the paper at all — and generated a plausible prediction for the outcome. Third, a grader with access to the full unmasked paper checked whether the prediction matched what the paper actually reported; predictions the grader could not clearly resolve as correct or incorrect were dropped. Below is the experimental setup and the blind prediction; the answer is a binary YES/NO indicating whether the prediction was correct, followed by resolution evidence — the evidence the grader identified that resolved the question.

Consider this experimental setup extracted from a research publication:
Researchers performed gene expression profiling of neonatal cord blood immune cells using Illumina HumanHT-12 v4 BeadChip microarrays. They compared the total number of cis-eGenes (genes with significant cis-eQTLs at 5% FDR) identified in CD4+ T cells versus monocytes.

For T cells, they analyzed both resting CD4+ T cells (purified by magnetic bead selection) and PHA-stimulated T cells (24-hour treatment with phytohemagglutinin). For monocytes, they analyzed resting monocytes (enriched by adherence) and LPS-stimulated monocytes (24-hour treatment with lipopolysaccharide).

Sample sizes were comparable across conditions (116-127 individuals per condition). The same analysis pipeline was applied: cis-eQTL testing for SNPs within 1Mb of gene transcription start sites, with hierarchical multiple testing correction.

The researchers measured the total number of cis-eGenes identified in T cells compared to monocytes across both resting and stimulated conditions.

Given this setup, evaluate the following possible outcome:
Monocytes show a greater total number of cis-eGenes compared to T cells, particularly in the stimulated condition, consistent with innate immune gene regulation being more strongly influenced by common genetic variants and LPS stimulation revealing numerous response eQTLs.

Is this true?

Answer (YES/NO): NO